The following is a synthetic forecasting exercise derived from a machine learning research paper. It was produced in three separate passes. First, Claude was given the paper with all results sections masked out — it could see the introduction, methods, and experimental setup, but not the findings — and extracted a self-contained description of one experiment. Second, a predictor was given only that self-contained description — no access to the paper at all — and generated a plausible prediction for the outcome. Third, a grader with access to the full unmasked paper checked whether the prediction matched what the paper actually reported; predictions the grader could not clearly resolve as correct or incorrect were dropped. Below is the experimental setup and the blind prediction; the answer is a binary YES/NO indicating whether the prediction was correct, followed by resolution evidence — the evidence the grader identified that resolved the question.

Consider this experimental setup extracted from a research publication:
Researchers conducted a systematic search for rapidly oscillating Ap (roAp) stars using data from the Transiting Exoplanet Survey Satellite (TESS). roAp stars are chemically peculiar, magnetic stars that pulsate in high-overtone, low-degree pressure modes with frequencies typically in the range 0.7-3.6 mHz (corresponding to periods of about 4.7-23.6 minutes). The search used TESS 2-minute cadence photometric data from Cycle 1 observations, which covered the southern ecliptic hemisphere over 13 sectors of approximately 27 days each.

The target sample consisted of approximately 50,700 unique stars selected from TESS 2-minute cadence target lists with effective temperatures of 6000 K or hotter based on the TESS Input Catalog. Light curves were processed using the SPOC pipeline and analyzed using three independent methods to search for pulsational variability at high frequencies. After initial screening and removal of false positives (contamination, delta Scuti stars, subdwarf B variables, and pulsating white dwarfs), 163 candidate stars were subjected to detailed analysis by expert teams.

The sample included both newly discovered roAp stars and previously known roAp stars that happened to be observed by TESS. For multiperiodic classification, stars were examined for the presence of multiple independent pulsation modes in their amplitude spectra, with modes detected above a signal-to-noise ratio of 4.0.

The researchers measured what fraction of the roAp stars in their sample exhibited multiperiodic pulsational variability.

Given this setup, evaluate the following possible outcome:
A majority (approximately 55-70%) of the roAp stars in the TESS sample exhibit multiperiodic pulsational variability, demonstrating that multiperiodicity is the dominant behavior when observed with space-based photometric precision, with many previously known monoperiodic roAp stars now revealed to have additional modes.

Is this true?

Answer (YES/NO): YES